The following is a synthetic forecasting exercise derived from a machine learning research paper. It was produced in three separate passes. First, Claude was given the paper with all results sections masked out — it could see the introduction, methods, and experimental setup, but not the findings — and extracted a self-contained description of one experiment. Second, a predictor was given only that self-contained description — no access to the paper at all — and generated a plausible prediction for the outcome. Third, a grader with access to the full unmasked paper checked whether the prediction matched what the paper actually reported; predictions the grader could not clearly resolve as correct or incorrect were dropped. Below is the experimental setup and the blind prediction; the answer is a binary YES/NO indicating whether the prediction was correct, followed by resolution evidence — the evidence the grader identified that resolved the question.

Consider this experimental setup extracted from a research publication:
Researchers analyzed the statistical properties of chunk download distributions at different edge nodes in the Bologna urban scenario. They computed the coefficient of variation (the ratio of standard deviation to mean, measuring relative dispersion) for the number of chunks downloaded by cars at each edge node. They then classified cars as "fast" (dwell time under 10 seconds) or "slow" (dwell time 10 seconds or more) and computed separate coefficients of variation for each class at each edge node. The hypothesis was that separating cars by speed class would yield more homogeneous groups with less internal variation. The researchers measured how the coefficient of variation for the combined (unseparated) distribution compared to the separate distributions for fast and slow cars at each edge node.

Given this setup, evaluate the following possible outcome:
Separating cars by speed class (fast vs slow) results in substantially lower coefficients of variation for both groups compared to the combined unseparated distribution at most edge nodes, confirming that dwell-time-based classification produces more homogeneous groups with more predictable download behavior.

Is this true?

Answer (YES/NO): YES